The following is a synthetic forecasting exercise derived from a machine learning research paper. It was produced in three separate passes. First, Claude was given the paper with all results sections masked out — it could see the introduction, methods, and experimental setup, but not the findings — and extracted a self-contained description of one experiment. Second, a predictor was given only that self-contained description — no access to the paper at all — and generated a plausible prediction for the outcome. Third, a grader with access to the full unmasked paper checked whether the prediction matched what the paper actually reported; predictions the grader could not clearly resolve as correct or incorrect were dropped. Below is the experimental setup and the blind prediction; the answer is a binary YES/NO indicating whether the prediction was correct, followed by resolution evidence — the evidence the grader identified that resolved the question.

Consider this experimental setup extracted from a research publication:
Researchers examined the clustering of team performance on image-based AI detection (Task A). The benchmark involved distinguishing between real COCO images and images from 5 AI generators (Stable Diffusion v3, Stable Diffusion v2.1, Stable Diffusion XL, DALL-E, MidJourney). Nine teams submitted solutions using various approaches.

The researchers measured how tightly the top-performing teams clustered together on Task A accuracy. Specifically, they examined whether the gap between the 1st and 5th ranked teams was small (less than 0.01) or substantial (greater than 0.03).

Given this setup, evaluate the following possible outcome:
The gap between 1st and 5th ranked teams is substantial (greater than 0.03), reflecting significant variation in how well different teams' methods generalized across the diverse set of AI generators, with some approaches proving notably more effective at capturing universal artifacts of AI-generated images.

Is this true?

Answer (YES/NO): NO